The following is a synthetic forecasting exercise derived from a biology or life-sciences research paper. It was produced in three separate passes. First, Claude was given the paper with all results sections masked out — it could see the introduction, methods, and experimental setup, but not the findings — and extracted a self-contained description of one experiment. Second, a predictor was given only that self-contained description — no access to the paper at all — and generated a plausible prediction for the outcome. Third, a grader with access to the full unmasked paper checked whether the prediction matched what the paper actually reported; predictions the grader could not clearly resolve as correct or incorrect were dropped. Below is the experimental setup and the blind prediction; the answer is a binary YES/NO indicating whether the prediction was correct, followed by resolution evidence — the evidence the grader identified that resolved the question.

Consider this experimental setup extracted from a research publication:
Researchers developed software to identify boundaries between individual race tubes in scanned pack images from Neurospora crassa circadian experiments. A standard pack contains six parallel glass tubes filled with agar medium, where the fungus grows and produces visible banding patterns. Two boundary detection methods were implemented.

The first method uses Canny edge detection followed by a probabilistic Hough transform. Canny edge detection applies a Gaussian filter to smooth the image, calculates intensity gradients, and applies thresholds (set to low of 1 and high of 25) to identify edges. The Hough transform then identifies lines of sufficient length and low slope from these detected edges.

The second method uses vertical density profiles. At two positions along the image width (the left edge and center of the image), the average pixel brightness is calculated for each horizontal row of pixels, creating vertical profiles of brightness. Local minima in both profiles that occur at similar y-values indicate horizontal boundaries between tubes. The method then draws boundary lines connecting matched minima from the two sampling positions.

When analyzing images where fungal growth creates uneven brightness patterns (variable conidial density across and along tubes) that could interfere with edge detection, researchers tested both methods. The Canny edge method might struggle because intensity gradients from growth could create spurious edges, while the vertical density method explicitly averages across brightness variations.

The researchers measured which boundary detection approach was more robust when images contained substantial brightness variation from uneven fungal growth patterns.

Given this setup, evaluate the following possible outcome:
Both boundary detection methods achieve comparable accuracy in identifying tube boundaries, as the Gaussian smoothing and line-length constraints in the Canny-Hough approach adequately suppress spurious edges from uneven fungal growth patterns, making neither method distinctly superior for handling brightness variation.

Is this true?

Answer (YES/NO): NO